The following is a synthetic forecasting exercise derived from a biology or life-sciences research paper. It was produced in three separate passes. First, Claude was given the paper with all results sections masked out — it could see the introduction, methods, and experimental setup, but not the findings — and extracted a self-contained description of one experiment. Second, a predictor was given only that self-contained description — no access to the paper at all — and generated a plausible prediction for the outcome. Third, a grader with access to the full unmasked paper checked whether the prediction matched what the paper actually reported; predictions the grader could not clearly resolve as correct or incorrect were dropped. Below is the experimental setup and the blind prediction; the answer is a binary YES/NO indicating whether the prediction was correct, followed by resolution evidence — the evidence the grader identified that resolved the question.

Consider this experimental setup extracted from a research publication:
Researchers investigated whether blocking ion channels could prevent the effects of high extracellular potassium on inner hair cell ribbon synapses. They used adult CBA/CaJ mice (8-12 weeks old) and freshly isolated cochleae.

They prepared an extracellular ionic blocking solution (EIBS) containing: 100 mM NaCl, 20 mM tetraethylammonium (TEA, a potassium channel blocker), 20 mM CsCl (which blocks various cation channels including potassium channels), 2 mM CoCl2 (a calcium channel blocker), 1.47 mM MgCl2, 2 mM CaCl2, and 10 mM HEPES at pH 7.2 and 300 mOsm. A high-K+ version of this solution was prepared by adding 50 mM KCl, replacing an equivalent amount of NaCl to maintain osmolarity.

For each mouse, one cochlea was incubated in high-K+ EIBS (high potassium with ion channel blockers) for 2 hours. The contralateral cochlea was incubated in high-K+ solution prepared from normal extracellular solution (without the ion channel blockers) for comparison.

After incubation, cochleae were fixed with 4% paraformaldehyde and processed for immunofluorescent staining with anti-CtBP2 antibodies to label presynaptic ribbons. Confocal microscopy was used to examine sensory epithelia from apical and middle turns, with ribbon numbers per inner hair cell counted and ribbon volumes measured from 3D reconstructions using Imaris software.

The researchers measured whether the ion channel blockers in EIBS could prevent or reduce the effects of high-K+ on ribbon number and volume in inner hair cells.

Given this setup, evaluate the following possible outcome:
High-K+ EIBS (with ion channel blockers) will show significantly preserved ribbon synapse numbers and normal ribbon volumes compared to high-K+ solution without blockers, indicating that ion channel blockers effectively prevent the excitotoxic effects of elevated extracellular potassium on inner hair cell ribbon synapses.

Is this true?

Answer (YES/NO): YES